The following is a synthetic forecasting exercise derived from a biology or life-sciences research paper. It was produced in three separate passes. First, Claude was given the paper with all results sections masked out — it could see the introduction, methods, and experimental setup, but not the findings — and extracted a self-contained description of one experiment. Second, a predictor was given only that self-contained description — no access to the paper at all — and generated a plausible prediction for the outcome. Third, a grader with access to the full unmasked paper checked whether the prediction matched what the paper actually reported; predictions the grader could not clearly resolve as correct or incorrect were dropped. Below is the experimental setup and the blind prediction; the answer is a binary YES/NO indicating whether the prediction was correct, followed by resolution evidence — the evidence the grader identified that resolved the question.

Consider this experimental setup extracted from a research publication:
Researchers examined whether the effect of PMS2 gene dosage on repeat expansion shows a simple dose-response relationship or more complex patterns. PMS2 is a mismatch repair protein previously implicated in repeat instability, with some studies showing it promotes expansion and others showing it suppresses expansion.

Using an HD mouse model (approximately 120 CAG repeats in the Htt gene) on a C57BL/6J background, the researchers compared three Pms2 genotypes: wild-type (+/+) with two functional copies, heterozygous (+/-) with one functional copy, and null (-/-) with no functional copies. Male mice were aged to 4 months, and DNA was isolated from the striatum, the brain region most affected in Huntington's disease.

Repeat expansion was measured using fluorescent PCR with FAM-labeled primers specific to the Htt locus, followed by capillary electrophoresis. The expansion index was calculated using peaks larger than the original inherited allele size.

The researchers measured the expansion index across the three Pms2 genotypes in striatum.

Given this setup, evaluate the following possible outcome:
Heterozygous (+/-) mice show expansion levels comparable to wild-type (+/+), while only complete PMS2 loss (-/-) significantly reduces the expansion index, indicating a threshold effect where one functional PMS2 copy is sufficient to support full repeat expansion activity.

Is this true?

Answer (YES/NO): NO